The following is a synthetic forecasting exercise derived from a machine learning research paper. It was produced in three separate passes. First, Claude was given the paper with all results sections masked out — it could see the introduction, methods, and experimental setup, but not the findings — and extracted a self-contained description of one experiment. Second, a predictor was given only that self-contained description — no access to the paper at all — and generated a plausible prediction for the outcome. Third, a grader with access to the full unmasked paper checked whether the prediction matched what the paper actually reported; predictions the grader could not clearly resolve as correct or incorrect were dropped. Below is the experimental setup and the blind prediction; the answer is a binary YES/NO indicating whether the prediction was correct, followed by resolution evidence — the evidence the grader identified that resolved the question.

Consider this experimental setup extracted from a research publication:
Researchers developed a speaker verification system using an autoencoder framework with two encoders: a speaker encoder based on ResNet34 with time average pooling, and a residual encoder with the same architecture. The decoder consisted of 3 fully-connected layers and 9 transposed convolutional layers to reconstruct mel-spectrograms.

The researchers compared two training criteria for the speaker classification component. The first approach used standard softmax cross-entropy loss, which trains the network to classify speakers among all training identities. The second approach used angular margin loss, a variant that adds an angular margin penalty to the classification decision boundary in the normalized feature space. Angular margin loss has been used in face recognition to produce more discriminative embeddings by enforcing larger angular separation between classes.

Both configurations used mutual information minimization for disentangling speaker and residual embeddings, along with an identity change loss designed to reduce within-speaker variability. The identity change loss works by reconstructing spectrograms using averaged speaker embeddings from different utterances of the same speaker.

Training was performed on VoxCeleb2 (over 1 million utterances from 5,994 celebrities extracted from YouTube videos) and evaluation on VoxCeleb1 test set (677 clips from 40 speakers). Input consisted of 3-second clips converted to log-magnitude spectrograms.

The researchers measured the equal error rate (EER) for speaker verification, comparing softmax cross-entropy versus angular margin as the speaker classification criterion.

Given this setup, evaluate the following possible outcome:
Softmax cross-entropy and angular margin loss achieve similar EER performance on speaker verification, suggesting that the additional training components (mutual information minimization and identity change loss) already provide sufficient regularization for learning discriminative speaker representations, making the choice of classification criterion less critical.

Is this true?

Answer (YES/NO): NO